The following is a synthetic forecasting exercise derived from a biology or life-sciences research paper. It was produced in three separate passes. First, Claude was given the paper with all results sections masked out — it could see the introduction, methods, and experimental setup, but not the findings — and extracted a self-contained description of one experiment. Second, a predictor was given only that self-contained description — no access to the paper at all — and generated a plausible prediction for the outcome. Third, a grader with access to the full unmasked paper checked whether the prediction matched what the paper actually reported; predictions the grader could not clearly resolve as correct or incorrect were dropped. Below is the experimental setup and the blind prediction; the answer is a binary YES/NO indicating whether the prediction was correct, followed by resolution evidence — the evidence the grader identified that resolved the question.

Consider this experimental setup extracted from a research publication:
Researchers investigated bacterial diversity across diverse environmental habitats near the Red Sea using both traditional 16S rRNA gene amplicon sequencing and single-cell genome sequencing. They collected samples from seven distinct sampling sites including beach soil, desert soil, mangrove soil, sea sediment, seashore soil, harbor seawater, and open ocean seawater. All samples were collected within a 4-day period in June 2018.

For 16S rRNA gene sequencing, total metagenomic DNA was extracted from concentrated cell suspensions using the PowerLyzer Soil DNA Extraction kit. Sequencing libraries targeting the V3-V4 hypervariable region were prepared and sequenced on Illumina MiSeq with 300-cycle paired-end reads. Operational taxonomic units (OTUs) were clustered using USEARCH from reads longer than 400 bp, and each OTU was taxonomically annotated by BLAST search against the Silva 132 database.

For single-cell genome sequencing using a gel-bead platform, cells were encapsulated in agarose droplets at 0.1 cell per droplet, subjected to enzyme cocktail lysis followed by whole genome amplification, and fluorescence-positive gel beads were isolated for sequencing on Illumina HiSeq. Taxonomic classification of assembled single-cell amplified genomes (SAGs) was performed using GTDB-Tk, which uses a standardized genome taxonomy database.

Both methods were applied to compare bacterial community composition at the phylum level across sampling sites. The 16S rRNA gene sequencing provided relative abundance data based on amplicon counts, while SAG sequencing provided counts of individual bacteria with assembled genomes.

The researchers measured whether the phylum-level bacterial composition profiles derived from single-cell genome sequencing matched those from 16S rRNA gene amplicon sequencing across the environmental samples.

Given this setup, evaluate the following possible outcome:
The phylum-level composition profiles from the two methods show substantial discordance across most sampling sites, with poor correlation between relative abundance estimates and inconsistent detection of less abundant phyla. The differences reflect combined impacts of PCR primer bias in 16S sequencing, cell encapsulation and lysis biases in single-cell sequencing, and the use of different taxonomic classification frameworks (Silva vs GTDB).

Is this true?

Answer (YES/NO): YES